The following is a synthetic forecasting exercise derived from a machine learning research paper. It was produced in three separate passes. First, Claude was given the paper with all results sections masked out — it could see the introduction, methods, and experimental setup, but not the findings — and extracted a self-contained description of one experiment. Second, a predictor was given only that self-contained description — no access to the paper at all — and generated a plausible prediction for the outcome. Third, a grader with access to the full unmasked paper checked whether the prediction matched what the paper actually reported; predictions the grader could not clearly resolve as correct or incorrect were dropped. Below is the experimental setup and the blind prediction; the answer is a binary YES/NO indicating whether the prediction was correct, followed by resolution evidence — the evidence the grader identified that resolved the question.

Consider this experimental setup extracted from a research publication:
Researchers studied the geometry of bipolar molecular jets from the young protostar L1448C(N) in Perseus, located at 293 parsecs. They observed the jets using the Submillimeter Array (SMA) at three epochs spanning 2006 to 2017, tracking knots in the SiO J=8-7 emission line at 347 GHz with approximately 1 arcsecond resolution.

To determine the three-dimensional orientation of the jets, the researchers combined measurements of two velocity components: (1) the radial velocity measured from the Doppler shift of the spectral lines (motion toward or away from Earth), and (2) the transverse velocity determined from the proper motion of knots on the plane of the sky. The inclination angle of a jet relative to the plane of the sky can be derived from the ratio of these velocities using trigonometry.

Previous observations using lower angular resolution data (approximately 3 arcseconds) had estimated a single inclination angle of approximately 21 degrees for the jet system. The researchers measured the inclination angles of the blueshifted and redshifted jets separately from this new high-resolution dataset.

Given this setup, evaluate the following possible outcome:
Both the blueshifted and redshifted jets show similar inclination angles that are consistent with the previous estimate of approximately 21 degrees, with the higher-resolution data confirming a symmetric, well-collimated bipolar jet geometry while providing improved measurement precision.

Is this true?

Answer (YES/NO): NO